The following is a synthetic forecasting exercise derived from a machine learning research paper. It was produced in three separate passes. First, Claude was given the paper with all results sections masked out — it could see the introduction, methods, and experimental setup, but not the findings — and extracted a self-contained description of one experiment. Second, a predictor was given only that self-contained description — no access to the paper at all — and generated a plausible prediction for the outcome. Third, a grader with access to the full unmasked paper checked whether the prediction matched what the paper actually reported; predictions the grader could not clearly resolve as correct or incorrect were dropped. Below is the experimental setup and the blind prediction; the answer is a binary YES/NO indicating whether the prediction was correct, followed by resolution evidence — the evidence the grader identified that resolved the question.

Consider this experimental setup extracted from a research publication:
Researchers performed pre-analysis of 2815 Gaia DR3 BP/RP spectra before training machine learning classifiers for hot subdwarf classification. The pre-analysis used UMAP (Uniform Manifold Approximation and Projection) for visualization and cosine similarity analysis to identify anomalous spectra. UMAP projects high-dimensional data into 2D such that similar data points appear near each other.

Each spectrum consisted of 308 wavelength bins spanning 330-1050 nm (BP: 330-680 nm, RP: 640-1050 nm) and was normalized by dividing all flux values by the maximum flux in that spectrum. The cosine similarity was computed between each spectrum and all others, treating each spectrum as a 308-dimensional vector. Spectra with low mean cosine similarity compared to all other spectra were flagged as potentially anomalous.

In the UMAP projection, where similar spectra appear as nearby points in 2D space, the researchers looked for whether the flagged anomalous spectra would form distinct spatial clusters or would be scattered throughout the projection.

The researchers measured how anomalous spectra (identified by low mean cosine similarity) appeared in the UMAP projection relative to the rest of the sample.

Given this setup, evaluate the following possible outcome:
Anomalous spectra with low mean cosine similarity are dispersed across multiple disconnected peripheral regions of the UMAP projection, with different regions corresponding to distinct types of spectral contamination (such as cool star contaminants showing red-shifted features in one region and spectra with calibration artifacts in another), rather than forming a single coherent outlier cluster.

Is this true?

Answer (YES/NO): NO